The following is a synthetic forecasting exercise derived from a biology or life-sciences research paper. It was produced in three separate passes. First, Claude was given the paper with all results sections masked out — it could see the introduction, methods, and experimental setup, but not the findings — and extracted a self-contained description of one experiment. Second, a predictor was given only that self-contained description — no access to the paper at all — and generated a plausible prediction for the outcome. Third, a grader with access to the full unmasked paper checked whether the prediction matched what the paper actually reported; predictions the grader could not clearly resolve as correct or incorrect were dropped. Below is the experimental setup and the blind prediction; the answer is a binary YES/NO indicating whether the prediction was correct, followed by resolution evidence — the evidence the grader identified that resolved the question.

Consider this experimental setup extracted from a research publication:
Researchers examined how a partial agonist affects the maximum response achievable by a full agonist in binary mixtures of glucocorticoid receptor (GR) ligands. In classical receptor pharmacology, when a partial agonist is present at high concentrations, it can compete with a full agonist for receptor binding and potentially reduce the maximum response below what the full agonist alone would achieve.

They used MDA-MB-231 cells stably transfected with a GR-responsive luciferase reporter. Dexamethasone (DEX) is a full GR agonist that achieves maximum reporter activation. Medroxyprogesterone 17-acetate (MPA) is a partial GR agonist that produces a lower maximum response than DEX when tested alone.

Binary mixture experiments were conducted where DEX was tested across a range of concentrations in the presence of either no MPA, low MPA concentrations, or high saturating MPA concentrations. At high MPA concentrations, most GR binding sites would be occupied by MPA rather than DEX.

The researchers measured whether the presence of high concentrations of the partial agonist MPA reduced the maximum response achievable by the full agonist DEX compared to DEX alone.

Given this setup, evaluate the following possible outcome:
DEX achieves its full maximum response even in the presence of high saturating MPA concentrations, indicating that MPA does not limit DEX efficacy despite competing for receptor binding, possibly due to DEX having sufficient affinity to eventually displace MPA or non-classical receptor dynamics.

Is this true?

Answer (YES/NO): NO